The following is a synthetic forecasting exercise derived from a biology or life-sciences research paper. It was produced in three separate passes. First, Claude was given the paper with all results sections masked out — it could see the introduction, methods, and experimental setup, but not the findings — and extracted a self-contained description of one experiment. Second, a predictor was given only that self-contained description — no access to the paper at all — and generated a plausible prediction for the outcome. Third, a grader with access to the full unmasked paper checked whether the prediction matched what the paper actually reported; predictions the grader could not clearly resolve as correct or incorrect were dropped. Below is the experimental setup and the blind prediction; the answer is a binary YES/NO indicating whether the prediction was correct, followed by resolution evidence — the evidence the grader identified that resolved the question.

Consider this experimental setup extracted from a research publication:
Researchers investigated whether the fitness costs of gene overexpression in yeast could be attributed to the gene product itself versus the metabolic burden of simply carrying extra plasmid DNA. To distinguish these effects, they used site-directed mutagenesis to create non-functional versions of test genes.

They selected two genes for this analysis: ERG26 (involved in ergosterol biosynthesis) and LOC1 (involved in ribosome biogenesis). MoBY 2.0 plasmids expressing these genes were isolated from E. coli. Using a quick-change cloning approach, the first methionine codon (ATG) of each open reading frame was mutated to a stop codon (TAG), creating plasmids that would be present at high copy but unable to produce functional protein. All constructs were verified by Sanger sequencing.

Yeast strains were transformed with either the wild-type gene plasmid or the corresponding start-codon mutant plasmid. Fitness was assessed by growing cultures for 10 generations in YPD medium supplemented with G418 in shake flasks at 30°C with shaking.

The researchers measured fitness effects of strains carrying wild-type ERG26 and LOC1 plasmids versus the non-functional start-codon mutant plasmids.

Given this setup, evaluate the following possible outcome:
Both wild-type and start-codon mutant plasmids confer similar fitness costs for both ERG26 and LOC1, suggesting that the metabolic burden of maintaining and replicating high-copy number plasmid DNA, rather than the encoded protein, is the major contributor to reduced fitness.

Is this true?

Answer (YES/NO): NO